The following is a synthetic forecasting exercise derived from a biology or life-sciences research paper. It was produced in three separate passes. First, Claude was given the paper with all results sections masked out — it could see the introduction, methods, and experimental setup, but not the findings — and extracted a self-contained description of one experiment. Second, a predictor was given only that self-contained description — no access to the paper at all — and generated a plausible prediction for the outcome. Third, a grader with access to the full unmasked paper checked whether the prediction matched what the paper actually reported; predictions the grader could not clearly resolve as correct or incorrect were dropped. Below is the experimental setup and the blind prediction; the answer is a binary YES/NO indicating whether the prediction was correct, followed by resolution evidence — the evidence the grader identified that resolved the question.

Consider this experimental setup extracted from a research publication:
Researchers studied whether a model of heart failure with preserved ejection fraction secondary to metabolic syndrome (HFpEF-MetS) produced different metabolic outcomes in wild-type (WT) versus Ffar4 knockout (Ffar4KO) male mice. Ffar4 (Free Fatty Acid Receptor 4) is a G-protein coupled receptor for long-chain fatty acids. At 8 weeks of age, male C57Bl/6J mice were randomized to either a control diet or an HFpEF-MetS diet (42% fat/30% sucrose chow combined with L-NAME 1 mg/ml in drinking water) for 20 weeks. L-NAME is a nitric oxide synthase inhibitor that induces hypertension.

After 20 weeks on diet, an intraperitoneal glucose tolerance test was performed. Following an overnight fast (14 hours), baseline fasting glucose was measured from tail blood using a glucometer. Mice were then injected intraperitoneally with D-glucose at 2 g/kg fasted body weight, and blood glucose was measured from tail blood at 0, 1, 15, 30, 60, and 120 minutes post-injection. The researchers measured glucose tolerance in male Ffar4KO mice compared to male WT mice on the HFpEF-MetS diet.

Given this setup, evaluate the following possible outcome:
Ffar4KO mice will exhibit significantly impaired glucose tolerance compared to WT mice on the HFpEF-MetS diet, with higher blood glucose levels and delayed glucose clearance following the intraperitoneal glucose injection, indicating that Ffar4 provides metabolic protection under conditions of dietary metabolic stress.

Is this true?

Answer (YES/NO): NO